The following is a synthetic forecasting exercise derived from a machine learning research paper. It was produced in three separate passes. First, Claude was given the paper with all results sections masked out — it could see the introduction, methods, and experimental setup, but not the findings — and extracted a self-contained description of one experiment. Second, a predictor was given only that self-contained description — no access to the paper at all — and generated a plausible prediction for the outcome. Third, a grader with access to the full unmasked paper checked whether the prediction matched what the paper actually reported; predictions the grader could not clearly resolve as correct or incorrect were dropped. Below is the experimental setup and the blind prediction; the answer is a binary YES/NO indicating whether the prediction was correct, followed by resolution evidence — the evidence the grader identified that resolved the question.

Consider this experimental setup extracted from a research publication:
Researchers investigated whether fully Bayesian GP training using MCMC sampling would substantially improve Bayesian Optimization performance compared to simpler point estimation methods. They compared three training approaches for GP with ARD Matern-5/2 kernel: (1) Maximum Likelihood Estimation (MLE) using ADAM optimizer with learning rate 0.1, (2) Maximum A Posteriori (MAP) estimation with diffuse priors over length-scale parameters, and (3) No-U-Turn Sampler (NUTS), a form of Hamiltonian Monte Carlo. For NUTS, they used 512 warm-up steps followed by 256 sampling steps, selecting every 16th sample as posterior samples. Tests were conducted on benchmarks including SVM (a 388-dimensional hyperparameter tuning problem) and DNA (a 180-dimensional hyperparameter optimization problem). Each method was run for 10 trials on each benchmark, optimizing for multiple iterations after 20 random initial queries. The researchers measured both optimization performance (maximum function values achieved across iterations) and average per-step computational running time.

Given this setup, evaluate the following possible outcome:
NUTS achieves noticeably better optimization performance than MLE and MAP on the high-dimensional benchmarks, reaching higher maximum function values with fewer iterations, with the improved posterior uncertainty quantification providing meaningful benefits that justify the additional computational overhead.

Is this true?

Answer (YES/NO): NO